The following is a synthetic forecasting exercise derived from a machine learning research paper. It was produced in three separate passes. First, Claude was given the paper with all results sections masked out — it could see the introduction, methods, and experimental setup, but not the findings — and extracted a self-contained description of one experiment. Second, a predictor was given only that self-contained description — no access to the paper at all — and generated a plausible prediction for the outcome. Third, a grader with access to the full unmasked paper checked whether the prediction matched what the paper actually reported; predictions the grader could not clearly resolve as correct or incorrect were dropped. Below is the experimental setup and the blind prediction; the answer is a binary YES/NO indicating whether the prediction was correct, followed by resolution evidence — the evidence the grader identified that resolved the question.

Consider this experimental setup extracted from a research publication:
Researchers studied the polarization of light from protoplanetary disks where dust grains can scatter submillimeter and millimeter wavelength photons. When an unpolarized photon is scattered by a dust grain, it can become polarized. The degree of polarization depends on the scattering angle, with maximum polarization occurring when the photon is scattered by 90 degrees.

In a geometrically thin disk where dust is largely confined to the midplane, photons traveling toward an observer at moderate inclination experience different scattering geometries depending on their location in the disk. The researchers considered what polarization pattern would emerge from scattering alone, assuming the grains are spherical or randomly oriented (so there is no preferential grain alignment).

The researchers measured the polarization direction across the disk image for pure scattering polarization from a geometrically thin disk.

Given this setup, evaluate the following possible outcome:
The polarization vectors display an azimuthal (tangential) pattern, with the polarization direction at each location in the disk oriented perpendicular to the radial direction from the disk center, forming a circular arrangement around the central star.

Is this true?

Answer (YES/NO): NO